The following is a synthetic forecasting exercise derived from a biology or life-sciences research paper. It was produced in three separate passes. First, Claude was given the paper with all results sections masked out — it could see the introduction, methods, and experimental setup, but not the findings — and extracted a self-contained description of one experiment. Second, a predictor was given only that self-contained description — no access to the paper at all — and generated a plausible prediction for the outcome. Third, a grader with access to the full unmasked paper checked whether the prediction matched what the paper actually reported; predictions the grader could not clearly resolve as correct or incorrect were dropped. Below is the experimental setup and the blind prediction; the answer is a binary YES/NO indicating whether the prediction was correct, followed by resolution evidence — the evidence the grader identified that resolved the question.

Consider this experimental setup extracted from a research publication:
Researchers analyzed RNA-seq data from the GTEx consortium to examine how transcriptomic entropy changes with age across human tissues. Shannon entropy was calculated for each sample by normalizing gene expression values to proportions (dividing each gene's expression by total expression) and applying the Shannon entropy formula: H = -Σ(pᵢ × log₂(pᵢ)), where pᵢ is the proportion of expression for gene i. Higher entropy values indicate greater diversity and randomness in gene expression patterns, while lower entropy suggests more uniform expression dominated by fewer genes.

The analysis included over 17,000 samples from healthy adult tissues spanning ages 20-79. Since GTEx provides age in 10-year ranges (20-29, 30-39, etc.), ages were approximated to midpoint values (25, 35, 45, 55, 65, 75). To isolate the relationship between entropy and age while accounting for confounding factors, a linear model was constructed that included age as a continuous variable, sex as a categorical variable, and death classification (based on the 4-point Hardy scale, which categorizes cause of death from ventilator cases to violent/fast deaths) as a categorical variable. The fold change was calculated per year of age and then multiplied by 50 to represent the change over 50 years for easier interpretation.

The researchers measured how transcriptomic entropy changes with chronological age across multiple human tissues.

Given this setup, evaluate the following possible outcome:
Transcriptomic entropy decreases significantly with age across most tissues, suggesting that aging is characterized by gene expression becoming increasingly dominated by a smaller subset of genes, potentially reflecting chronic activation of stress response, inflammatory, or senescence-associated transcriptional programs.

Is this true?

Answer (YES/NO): NO